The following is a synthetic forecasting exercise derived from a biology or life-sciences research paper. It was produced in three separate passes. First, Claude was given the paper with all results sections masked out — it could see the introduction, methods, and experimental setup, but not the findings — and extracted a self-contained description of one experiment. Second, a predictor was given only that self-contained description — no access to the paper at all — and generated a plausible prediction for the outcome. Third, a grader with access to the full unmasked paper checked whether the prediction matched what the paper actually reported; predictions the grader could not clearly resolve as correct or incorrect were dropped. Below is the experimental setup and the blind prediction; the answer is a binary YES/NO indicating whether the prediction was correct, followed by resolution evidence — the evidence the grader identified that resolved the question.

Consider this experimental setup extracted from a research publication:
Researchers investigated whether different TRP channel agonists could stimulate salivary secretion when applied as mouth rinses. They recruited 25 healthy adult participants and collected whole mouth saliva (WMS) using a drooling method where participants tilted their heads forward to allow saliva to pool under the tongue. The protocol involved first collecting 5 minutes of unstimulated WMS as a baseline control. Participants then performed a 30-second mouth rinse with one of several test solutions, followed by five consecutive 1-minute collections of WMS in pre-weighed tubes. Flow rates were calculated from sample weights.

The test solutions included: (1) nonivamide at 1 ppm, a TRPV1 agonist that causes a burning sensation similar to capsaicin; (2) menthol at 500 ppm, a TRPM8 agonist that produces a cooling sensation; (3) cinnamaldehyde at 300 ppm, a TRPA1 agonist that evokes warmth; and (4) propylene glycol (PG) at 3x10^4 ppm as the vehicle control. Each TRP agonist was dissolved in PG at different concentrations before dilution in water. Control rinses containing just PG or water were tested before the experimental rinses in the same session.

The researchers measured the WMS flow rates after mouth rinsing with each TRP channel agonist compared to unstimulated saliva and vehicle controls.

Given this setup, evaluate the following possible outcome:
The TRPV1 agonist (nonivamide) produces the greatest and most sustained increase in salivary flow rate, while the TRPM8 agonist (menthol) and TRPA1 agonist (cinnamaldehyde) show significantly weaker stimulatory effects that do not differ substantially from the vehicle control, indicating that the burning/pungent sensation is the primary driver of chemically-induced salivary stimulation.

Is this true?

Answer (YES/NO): NO